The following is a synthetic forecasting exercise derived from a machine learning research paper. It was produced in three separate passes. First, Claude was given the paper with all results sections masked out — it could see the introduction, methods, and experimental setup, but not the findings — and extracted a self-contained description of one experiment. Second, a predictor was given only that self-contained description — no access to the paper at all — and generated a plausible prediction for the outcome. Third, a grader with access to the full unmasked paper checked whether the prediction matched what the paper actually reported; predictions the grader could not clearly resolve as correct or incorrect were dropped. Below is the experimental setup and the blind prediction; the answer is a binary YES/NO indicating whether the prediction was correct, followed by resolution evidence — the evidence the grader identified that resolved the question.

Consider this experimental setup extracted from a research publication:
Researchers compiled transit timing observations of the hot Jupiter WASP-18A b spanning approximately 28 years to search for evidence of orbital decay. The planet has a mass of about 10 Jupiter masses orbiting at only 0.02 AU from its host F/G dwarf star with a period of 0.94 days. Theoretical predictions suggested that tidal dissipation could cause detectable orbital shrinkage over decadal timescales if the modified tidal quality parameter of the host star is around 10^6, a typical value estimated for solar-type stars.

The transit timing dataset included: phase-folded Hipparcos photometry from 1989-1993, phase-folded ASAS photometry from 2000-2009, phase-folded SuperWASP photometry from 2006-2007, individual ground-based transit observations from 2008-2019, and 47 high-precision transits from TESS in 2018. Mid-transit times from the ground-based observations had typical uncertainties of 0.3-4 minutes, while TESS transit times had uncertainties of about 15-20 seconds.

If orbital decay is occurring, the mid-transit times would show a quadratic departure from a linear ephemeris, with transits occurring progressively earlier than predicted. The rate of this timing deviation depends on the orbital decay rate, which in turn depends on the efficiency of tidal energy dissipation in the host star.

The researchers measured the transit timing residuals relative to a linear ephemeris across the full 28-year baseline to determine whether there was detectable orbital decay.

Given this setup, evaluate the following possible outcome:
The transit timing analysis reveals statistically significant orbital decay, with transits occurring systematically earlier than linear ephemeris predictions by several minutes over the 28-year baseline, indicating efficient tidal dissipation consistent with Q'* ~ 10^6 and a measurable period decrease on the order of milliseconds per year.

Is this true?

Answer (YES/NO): NO